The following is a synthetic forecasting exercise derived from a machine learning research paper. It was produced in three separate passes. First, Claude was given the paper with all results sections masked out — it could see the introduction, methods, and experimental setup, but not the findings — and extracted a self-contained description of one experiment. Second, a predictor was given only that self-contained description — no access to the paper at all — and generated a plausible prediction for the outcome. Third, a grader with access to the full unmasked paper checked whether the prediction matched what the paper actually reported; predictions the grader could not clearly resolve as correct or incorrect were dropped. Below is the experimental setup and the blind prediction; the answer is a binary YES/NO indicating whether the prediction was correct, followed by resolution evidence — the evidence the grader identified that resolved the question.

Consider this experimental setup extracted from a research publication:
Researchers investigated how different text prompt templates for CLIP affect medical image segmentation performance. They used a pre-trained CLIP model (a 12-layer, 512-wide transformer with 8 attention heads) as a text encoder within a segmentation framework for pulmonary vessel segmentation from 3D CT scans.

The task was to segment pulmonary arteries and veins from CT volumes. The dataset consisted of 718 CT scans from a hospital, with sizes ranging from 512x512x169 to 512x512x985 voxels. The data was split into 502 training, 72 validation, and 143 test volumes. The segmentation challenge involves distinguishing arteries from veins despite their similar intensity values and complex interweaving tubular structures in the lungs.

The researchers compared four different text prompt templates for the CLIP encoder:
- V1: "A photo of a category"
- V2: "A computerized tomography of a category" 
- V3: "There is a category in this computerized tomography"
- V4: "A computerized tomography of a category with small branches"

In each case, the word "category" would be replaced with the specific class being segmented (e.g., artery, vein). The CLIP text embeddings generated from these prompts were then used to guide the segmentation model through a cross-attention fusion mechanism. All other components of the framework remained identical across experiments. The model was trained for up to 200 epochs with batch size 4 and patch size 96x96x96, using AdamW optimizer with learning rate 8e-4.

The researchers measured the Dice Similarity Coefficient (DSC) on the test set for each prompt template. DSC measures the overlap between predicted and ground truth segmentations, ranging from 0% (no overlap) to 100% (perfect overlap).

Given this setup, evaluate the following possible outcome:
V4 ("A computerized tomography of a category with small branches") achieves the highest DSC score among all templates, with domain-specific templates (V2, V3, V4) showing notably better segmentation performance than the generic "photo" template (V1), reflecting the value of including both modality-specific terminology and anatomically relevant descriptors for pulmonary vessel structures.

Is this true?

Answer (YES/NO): YES